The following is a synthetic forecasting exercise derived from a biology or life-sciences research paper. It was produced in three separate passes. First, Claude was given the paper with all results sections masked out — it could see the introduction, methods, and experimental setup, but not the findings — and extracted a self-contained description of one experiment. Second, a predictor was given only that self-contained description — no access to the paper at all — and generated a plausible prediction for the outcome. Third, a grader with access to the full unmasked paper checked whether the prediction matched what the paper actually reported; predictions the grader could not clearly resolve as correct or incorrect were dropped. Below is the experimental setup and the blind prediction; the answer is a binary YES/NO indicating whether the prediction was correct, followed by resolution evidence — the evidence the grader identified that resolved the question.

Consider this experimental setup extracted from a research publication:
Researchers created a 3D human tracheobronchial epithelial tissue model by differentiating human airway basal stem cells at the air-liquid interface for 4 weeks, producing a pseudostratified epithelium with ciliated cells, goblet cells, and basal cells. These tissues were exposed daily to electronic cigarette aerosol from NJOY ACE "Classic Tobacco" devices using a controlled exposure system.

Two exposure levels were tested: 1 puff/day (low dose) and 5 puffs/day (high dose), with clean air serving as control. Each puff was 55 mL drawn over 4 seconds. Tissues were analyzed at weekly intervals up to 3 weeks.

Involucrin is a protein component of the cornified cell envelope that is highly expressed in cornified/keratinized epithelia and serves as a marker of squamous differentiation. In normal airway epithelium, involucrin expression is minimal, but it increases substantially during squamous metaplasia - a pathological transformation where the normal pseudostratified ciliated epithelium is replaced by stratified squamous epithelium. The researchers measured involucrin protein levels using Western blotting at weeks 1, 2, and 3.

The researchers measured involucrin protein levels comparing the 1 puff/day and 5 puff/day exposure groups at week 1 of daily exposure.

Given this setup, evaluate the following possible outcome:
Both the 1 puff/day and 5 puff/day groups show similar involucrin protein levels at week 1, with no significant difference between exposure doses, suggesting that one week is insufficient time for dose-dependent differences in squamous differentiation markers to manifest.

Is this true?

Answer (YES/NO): YES